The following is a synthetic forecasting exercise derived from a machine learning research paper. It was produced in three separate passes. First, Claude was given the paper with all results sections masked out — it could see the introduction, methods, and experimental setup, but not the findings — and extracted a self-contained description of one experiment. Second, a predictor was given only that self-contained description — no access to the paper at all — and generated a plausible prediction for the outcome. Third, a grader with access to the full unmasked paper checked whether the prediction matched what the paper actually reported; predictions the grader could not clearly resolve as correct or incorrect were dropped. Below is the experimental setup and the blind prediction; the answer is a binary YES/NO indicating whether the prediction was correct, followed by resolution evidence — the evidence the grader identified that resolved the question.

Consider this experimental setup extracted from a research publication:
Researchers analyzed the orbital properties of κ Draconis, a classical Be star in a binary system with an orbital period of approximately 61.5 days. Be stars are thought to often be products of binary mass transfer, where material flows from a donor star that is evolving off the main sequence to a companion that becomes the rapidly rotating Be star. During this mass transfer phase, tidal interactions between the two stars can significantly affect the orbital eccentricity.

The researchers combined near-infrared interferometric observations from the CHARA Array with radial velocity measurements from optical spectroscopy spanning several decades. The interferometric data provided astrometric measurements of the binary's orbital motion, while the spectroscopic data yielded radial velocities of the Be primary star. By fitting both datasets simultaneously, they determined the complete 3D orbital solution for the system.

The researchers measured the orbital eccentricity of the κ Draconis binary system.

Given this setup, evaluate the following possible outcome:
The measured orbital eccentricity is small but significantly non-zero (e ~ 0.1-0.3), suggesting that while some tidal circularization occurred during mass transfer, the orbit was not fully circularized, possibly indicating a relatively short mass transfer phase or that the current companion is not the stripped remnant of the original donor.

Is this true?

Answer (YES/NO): NO